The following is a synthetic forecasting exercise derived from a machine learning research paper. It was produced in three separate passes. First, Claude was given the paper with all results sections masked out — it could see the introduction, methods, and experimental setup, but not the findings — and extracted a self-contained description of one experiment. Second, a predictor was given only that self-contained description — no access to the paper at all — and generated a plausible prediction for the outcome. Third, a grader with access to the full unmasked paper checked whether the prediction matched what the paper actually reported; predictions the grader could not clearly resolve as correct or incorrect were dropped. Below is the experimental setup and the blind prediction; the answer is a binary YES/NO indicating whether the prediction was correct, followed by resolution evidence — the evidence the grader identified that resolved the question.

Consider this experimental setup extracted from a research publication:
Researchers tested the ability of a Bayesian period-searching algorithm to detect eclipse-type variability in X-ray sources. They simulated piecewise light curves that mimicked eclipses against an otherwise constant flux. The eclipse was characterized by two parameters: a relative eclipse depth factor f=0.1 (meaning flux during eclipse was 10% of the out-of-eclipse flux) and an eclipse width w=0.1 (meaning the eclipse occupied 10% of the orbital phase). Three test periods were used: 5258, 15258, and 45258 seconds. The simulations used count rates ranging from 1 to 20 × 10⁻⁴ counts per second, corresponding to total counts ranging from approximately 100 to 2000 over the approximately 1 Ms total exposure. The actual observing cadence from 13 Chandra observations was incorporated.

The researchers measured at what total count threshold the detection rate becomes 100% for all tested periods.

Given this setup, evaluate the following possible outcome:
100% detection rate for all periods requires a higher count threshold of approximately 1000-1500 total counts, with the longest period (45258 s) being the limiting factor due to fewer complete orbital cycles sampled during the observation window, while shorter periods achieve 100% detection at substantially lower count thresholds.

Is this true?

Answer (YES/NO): NO